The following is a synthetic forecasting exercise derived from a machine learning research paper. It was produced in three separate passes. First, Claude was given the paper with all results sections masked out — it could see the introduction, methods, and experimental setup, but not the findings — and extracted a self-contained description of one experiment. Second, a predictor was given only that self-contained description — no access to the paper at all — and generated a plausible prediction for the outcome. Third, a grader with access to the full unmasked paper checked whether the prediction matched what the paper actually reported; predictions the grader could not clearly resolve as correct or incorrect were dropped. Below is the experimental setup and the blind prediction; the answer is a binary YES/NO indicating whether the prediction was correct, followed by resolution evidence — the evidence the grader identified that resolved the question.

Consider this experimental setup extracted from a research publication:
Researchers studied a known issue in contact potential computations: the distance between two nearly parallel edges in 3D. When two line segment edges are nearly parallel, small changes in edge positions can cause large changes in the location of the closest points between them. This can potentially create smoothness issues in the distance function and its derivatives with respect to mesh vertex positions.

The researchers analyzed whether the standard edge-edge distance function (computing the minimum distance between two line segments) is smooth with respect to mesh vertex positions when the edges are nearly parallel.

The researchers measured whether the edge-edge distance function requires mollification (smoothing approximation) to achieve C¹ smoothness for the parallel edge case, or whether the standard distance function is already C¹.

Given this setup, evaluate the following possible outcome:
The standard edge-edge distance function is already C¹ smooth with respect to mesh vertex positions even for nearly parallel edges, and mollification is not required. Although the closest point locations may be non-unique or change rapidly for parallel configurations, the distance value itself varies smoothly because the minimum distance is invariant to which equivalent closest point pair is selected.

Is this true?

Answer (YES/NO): NO